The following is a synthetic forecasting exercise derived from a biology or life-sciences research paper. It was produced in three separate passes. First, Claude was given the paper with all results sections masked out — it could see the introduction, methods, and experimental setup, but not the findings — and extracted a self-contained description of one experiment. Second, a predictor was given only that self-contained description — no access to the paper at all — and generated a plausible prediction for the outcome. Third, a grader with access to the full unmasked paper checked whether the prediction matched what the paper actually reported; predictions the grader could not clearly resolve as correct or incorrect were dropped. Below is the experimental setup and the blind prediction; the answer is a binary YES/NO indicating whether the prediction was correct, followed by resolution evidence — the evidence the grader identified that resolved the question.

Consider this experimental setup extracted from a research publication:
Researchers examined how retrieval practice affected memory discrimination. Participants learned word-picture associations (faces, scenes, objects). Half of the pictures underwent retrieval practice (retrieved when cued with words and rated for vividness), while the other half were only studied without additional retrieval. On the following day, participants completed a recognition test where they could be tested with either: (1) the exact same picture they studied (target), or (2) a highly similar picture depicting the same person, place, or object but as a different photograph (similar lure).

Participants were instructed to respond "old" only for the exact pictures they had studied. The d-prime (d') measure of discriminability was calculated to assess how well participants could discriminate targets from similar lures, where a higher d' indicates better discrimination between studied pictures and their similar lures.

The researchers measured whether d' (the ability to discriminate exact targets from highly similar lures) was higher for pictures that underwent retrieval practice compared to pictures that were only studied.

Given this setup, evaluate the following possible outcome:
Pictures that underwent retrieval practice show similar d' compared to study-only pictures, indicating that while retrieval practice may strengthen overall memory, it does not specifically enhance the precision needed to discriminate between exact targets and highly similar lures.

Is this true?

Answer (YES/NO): NO